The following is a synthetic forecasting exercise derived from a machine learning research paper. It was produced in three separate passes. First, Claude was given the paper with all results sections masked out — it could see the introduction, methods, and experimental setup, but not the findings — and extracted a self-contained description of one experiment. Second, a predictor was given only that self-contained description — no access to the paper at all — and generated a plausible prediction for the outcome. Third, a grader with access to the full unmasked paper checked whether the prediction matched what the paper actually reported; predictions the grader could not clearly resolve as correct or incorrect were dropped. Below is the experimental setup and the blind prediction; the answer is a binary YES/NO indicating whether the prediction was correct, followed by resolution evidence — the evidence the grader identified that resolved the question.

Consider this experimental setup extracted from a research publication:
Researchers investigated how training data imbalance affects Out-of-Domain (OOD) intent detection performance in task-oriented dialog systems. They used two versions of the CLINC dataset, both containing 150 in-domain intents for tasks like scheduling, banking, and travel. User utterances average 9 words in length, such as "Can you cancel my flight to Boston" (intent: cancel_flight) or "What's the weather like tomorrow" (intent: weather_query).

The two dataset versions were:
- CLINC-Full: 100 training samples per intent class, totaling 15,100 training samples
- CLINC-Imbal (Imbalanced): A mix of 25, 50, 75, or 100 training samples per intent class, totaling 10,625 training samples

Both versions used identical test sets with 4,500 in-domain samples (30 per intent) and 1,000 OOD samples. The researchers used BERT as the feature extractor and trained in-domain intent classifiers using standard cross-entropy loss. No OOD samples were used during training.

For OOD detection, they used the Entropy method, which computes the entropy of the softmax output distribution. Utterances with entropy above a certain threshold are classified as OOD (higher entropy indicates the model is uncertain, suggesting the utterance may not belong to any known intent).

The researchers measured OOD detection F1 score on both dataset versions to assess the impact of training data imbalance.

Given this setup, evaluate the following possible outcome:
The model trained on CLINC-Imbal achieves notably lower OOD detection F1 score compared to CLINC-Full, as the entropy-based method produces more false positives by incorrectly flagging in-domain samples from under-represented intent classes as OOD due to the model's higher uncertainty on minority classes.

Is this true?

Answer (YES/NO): NO